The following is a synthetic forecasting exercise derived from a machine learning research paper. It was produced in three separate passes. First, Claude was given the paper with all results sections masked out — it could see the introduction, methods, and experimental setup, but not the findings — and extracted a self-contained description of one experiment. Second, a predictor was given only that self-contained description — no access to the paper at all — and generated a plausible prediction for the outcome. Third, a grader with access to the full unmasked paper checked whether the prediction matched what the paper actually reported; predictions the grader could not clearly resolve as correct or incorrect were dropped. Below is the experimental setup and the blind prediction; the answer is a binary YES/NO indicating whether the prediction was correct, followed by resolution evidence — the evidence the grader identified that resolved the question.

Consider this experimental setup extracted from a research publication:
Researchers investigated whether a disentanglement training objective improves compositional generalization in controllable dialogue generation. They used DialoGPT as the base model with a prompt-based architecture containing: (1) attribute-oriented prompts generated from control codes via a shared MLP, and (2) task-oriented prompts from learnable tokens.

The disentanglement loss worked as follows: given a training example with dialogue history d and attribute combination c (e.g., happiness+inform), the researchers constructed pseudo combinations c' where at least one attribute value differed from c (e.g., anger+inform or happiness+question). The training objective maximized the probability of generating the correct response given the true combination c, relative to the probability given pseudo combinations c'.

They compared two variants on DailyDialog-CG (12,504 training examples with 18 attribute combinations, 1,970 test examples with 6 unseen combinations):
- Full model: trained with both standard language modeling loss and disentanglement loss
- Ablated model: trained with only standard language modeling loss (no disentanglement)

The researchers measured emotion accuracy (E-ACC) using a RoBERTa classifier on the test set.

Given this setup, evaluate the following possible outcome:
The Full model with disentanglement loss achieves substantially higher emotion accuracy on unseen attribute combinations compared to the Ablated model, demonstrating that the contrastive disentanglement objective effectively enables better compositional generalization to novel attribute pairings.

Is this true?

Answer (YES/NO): YES